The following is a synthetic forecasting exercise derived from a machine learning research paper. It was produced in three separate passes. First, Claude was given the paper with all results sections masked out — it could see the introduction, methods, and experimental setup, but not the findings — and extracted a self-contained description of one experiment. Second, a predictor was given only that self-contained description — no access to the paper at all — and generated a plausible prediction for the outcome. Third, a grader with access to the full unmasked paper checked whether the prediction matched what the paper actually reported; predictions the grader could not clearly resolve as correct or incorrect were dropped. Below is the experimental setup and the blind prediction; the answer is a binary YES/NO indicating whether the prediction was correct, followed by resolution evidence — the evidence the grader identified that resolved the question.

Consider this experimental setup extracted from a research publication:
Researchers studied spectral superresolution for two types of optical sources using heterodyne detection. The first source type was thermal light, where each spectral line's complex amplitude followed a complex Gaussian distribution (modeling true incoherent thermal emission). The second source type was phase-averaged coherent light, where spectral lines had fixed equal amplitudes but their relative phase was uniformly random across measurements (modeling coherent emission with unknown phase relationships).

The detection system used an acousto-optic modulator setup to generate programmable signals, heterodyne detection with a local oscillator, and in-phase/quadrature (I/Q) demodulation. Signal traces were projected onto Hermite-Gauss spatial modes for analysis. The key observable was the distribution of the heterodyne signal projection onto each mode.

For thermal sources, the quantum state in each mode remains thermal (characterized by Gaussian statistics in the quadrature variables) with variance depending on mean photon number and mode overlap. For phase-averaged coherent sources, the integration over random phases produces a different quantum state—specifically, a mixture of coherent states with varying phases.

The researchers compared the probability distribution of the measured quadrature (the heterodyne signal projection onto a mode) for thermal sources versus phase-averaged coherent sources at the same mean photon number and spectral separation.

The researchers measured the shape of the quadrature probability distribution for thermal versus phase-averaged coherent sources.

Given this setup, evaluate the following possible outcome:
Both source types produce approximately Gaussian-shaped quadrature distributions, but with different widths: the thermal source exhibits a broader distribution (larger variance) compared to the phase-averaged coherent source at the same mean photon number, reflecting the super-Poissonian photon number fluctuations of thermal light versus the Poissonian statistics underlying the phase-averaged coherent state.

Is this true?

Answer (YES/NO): NO